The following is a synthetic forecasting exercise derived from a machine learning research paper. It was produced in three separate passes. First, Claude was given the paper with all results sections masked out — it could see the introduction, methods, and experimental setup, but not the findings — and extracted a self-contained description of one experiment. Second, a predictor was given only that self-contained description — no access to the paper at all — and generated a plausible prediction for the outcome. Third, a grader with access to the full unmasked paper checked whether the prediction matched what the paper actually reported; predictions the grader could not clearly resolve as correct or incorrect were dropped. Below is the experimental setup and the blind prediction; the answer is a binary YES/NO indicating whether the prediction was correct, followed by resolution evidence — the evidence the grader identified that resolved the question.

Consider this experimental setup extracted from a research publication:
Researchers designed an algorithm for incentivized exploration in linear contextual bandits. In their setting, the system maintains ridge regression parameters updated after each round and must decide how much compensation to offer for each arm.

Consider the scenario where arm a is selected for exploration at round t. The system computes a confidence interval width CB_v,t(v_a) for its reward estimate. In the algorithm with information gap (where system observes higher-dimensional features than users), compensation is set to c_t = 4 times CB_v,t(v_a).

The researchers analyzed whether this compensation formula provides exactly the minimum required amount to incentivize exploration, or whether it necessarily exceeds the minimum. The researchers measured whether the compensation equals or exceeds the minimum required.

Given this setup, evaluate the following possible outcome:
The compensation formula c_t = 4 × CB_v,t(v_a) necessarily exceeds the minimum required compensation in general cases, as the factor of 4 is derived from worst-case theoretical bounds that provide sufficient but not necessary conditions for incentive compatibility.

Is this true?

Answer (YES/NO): YES